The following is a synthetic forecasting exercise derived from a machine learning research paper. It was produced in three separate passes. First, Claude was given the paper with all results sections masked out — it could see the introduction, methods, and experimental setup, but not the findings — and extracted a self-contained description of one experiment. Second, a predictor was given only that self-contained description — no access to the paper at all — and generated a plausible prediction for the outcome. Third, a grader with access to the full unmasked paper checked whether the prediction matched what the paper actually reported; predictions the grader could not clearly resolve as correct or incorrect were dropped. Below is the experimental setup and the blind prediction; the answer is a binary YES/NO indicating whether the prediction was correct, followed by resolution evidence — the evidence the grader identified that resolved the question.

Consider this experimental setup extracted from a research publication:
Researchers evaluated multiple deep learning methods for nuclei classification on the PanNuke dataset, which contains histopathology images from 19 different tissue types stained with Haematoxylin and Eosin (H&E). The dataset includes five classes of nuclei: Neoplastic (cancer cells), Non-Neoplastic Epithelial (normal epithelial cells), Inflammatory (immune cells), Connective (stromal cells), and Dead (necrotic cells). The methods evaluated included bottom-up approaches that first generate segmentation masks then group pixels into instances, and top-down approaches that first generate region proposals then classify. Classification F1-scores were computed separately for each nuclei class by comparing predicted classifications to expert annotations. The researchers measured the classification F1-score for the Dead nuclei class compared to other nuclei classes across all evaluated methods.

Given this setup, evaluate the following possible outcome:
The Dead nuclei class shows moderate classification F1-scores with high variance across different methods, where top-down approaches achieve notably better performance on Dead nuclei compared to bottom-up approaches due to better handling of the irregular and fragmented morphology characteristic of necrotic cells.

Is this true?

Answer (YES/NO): NO